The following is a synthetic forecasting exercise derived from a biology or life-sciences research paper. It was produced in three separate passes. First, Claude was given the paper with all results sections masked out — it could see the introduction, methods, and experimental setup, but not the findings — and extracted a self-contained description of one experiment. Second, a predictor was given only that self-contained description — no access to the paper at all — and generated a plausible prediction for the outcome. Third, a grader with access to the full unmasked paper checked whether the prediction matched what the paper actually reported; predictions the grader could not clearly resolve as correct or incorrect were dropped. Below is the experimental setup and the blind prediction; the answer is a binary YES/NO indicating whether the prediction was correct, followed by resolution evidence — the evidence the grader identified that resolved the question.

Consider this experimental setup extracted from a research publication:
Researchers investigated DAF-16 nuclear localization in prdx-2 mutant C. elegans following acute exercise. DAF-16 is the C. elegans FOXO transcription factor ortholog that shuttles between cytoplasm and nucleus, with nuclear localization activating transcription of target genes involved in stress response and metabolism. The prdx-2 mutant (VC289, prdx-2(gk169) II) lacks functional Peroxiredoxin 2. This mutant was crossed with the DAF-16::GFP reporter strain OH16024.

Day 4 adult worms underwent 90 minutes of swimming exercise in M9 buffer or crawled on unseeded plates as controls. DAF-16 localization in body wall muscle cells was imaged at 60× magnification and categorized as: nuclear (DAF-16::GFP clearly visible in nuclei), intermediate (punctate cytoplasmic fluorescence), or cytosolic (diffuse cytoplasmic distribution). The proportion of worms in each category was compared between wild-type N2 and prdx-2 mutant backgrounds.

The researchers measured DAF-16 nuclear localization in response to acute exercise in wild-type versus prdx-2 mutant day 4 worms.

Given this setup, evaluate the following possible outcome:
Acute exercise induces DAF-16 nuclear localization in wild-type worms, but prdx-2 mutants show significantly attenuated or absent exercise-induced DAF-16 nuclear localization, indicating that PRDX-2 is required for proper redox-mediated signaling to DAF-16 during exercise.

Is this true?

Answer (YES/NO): YES